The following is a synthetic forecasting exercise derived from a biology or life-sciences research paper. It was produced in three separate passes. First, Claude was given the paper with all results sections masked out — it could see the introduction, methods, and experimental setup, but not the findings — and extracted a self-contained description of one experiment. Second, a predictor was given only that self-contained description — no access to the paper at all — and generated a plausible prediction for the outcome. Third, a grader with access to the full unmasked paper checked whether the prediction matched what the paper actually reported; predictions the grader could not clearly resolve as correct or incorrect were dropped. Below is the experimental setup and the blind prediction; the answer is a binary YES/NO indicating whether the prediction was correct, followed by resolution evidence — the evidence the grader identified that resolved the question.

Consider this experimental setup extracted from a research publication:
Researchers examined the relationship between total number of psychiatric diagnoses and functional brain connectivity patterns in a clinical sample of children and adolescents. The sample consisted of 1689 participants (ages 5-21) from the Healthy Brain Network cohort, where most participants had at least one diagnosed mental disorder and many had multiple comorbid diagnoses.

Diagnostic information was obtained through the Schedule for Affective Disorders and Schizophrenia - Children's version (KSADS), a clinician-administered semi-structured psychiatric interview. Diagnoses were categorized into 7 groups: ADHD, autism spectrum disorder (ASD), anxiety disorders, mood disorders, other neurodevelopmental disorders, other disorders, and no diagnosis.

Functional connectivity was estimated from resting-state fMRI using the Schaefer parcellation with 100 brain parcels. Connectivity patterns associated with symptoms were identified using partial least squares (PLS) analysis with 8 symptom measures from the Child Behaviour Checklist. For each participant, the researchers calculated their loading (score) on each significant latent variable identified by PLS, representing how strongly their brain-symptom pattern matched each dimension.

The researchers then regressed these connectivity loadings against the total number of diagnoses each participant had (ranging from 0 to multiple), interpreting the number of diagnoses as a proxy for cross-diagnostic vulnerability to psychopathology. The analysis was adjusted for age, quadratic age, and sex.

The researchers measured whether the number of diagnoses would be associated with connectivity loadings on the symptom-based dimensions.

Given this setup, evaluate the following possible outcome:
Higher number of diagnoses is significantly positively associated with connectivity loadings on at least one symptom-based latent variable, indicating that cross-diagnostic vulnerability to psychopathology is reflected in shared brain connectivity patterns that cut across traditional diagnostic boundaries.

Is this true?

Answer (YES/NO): YES